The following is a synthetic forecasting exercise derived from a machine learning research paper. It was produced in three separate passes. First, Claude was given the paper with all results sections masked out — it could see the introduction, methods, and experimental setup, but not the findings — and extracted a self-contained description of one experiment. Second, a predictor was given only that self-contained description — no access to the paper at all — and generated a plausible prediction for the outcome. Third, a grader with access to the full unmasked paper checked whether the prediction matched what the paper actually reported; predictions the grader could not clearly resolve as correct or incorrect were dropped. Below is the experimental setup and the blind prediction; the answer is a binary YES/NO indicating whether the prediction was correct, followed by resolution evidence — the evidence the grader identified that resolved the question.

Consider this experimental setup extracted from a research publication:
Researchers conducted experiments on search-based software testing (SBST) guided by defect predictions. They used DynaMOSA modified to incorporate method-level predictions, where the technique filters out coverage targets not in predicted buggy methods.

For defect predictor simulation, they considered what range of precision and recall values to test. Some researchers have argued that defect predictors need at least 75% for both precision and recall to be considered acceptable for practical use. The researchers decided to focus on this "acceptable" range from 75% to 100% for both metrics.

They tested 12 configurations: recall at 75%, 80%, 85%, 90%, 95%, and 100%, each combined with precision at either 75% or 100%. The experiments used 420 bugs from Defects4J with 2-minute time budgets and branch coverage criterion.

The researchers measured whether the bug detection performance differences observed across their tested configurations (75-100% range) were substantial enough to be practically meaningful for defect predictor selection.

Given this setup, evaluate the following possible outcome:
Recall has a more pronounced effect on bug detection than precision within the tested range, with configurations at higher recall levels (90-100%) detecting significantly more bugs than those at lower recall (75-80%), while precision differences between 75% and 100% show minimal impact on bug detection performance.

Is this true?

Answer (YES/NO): YES